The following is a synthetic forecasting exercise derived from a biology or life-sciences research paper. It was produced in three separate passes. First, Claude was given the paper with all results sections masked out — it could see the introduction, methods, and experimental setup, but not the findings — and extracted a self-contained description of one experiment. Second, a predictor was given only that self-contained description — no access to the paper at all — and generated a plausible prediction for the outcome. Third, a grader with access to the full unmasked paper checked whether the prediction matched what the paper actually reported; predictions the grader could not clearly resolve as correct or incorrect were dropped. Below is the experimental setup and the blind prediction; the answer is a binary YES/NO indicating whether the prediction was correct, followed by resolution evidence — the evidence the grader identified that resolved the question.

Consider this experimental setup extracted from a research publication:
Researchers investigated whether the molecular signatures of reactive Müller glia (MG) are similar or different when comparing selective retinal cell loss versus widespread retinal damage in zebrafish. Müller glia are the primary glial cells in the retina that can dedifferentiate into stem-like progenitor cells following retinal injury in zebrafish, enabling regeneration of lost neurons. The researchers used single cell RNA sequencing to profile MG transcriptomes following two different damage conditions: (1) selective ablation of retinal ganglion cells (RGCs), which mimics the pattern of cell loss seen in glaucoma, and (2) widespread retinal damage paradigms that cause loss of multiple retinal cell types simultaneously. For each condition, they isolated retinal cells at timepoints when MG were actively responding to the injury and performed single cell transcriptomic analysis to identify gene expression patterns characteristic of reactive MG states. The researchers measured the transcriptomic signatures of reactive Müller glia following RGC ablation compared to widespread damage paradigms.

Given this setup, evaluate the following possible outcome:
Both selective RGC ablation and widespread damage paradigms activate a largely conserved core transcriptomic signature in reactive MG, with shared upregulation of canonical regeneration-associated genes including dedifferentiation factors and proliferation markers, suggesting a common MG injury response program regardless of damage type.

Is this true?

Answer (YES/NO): NO